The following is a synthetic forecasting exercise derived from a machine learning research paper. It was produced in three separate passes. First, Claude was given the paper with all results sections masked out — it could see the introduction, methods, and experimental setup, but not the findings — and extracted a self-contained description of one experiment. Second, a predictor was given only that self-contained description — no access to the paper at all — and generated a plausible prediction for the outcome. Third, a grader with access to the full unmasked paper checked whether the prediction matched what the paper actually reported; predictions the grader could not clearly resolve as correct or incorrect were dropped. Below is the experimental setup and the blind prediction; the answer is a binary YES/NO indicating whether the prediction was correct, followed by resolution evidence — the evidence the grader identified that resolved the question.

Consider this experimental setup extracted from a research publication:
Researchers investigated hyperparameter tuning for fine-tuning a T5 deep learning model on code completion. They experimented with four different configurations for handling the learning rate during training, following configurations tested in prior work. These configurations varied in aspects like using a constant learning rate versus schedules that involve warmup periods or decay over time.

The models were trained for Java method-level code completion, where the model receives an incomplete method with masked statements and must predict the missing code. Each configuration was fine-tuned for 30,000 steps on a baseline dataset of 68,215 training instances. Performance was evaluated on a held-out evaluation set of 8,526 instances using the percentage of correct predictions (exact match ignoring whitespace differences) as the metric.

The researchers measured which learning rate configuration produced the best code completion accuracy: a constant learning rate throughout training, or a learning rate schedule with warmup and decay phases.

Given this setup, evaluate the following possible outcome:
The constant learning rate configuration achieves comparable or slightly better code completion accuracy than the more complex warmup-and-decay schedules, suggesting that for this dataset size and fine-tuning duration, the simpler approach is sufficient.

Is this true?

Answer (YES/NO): YES